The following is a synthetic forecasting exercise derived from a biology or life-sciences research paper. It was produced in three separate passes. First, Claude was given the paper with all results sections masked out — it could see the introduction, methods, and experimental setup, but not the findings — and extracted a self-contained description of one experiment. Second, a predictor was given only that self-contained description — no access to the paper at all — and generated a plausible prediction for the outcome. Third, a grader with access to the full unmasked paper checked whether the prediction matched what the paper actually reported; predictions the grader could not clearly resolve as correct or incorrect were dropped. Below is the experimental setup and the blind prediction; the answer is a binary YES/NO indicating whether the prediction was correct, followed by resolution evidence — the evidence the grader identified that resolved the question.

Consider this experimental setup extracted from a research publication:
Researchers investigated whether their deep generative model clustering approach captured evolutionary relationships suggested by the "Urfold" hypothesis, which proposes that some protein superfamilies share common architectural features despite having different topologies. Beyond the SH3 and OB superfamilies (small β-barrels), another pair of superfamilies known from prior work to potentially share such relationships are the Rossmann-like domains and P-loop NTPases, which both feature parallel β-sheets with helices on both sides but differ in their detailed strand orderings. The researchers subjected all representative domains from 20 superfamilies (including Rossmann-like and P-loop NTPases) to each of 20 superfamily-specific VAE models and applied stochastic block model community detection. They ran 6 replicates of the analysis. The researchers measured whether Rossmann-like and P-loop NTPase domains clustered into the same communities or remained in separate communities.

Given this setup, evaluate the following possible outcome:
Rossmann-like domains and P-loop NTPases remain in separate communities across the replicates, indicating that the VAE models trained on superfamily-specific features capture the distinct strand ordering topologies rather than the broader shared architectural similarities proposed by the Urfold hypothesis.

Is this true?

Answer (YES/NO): NO